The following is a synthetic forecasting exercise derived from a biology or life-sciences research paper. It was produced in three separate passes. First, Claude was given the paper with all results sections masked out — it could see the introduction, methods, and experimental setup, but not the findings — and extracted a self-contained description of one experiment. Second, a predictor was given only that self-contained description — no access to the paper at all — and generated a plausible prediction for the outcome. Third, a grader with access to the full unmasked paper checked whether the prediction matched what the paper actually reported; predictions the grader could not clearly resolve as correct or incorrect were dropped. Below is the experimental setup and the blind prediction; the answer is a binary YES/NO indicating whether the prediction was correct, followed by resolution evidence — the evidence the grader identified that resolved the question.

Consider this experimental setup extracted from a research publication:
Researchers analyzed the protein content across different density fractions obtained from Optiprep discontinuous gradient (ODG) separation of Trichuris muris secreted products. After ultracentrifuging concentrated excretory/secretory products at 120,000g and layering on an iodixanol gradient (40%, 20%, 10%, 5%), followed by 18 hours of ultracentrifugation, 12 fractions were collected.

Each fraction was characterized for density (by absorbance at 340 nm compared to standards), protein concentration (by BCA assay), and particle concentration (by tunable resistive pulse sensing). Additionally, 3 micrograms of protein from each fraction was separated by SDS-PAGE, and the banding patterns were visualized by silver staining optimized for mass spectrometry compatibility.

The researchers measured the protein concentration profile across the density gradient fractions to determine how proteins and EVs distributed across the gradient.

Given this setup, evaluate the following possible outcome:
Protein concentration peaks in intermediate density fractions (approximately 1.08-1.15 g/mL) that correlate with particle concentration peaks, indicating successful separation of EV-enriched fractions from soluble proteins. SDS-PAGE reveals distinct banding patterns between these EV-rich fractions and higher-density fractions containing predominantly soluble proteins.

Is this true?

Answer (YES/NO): NO